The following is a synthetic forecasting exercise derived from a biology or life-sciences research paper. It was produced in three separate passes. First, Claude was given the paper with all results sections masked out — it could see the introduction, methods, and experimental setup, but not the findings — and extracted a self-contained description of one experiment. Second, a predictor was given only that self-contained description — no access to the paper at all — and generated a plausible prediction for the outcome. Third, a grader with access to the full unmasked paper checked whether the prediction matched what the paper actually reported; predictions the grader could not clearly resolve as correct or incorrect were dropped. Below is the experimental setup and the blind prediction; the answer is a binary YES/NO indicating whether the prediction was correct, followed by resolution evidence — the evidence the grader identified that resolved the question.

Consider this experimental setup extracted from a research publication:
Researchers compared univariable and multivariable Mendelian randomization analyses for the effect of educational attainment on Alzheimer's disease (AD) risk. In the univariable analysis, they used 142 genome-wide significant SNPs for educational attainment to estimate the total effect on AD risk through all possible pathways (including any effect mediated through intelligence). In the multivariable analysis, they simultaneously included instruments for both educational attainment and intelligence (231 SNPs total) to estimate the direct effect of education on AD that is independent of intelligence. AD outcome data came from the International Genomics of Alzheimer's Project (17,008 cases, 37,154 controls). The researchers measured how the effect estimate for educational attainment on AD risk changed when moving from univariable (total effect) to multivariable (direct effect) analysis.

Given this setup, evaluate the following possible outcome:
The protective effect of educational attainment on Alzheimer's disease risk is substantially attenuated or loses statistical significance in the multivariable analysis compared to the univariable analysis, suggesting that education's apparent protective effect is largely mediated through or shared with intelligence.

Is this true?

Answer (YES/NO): YES